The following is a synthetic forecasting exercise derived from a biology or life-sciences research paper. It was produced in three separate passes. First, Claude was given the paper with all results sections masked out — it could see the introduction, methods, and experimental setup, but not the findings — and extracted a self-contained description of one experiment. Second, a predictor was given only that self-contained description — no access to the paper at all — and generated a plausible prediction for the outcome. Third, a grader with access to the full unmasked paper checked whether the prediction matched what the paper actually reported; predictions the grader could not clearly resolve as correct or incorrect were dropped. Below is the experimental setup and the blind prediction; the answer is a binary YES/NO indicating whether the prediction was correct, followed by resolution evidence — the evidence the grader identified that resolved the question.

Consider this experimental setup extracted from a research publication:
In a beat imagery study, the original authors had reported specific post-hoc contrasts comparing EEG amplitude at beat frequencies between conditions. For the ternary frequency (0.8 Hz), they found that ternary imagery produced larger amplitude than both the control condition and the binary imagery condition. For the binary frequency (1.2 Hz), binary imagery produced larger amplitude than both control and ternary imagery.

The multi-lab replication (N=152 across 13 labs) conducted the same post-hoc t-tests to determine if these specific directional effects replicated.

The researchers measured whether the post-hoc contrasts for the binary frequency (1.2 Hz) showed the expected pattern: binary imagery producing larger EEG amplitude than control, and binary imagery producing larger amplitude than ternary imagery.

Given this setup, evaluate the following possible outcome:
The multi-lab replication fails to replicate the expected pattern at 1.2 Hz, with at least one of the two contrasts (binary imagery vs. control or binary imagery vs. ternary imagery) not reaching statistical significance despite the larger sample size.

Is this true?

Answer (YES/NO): YES